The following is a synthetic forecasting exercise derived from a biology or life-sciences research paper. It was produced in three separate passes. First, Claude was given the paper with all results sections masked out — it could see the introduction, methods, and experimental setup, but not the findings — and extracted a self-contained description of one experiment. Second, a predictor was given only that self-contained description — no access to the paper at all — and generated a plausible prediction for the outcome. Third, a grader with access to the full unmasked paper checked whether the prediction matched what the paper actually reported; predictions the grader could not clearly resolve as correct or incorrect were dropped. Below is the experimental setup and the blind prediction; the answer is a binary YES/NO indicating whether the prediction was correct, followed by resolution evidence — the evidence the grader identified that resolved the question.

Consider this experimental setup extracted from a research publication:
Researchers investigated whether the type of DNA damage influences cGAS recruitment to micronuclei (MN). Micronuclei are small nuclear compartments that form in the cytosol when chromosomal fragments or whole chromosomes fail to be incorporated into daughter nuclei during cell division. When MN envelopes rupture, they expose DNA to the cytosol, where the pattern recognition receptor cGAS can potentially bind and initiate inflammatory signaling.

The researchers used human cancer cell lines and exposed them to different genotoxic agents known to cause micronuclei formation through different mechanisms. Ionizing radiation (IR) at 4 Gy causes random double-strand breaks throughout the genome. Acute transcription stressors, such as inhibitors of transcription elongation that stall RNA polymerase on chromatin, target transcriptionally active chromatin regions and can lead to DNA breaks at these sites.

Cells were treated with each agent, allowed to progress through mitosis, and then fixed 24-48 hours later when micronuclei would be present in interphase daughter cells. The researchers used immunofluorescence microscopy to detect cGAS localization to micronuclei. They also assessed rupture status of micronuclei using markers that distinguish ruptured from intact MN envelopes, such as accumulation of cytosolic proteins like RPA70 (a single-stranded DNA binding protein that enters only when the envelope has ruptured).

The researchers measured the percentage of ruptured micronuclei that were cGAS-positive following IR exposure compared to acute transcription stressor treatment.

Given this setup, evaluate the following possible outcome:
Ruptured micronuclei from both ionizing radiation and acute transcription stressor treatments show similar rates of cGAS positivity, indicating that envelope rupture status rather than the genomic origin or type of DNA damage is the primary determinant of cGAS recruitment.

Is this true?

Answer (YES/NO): NO